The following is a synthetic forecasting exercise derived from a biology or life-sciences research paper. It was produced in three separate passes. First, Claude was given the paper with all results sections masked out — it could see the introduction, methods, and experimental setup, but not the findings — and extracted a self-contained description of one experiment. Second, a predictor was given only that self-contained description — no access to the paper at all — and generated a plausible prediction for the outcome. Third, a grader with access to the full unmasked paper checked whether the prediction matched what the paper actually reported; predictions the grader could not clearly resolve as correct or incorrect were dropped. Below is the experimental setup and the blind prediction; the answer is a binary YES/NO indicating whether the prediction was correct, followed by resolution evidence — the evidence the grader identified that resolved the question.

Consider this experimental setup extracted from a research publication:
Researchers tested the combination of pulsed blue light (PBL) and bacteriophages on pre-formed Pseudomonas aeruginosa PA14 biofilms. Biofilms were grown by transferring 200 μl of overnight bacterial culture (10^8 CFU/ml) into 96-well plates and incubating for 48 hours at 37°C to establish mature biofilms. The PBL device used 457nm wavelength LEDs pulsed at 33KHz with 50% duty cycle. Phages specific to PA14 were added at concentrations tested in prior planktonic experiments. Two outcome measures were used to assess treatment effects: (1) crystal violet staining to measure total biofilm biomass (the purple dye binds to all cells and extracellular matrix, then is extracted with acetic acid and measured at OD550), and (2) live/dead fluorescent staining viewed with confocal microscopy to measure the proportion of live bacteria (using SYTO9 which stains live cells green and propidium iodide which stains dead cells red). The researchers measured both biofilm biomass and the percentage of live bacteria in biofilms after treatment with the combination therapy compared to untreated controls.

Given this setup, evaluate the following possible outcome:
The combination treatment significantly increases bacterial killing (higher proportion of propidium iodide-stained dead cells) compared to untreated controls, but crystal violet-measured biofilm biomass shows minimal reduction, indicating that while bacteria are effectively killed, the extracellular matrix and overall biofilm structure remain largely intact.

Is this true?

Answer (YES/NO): NO